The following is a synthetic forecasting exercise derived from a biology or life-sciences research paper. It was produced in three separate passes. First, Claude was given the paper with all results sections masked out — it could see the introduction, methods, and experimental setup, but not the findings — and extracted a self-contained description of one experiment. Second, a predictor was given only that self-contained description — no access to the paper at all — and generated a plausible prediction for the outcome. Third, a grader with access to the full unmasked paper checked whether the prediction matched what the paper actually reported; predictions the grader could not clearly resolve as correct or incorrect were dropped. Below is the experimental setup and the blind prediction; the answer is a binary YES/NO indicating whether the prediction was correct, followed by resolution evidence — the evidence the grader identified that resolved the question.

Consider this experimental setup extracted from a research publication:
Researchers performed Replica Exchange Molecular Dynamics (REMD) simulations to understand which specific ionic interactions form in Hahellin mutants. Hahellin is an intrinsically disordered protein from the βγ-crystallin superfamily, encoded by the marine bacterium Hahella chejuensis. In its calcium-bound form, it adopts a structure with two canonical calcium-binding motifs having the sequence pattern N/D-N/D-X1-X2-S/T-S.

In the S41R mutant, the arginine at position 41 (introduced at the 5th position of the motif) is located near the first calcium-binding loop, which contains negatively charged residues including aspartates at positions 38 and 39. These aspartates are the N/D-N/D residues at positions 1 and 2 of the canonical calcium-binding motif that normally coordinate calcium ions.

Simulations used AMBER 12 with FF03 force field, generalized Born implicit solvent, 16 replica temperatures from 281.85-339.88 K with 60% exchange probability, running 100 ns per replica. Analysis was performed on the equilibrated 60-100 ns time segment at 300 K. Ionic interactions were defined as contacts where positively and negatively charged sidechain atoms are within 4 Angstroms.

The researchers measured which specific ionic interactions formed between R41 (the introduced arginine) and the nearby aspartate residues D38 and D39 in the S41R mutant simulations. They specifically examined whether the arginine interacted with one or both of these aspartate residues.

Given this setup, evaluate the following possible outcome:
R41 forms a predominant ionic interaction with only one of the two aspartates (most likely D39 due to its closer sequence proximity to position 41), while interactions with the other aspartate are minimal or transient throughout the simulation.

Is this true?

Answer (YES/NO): NO